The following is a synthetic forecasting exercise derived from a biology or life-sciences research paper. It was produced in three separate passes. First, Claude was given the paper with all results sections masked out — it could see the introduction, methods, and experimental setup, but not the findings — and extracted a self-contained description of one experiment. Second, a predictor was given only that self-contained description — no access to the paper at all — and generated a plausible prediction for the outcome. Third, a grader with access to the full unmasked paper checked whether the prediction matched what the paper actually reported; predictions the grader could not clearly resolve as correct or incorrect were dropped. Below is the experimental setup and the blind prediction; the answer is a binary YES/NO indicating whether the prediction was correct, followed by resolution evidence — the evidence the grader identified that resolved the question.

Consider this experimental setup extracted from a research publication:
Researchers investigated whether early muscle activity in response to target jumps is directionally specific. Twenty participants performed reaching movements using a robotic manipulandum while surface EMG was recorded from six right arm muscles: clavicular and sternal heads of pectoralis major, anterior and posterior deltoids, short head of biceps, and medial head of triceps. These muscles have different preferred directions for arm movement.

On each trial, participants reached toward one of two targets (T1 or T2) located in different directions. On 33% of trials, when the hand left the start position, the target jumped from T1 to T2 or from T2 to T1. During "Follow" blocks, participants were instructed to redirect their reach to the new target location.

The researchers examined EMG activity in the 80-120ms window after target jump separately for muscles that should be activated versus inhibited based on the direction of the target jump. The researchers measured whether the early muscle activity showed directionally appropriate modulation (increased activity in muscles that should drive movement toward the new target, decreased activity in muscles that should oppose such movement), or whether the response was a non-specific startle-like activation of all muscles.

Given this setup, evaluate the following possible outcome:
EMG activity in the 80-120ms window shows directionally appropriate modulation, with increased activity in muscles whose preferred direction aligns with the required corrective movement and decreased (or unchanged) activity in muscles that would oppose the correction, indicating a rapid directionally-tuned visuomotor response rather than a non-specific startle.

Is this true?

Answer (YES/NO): YES